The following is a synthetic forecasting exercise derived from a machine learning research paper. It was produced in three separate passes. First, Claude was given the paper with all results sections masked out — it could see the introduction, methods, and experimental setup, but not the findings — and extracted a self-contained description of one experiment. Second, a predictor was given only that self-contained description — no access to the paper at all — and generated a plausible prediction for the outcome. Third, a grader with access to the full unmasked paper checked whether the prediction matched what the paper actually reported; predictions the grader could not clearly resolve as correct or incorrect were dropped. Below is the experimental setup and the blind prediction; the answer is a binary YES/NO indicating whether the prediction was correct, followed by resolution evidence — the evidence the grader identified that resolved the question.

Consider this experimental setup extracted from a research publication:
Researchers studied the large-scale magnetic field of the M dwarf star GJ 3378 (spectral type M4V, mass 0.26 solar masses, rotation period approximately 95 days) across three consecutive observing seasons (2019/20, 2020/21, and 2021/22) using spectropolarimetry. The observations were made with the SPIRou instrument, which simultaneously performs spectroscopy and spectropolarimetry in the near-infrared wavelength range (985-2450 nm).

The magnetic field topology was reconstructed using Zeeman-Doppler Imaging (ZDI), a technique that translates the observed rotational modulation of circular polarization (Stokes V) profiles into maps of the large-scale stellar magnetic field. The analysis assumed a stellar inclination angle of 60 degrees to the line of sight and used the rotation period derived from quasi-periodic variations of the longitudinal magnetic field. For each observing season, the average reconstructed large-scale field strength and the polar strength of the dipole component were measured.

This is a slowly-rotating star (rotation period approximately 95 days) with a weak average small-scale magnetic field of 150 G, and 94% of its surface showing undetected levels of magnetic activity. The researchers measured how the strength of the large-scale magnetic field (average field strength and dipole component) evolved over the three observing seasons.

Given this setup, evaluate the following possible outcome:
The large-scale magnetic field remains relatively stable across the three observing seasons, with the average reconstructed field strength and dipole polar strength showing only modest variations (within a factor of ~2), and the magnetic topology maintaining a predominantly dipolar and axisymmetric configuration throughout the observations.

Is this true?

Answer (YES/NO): YES